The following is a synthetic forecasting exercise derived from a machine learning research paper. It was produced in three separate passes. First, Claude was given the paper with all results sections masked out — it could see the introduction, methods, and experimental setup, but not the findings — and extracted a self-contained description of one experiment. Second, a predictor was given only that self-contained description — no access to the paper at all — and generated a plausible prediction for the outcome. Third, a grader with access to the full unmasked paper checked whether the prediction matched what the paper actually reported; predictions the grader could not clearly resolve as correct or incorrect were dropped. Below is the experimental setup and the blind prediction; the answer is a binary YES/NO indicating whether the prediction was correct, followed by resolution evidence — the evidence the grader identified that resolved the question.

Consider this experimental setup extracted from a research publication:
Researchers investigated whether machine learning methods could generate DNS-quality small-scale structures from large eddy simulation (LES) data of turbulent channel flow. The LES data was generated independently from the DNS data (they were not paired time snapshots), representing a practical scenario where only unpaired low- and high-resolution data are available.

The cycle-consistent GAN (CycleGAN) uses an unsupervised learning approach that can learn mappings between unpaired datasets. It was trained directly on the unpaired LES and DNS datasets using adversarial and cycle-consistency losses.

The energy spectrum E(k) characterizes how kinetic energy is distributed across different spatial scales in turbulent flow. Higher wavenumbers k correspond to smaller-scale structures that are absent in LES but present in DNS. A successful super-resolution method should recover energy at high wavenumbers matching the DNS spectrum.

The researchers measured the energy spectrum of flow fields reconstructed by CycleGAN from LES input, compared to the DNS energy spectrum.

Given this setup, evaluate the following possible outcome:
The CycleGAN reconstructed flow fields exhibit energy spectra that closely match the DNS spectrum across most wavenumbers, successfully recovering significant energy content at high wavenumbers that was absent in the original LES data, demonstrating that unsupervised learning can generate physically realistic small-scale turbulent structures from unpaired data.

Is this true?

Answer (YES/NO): YES